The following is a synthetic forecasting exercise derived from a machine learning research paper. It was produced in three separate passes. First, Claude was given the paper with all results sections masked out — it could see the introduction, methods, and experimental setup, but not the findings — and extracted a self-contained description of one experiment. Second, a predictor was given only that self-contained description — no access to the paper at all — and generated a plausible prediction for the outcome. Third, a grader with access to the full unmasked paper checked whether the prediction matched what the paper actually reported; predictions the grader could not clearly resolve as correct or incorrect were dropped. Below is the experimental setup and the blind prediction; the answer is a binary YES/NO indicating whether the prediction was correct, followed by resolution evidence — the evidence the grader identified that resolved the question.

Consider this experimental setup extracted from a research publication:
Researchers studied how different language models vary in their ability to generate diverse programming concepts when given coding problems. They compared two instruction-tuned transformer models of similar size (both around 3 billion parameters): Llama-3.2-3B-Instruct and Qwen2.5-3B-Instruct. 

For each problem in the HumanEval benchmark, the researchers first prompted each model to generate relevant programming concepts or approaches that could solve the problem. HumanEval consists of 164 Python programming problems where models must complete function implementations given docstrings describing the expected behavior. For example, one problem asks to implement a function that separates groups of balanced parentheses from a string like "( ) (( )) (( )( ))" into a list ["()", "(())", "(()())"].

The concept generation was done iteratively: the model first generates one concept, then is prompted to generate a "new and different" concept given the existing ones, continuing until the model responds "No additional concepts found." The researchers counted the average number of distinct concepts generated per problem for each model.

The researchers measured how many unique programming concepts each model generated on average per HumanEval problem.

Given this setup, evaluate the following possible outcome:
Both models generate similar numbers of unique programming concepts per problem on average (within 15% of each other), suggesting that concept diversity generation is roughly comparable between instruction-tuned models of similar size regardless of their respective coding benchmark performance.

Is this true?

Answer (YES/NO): NO